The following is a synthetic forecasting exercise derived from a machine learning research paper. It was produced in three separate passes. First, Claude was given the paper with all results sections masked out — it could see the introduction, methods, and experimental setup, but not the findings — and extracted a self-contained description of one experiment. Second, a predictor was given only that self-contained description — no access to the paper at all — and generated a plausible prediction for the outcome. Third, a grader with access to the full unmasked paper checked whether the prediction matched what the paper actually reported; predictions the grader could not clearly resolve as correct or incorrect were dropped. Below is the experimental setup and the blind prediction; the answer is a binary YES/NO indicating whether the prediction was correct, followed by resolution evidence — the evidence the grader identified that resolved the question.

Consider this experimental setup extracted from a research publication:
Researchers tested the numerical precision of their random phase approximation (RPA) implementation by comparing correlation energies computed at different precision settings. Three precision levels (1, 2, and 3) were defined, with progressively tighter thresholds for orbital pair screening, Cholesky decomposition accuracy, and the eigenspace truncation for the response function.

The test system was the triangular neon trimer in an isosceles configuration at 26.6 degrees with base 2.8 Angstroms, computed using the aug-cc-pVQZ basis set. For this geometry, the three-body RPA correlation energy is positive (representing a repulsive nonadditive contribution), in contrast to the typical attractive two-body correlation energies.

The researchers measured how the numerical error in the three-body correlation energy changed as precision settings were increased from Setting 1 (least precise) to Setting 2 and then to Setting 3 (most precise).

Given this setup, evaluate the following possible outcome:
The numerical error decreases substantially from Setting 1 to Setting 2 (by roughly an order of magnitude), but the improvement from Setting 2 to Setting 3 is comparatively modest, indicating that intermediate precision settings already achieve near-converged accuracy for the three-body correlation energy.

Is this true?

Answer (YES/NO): YES